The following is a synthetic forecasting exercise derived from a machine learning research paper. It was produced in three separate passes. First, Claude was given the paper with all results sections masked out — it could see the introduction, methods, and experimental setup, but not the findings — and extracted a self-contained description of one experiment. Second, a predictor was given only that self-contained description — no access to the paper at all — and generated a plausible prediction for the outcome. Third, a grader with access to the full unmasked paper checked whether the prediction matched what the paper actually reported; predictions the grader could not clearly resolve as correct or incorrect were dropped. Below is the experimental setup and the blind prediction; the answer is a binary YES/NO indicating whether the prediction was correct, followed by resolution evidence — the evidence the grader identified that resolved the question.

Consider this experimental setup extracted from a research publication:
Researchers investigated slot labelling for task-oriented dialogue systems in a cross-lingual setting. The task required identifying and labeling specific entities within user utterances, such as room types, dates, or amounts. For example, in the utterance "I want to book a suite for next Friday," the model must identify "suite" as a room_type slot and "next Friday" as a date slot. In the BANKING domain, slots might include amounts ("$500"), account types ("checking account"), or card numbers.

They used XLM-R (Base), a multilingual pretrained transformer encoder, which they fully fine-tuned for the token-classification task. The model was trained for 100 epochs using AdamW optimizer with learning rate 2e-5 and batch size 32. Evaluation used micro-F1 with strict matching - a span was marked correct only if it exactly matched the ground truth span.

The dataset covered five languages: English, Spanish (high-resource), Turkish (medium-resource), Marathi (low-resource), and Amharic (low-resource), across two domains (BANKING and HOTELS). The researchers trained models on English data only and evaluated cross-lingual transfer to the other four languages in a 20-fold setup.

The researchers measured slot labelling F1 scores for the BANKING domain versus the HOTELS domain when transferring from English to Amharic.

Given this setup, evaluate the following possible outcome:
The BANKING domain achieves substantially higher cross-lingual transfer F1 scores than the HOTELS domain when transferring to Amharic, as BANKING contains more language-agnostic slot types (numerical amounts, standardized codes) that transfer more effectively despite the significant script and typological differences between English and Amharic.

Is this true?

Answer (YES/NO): YES